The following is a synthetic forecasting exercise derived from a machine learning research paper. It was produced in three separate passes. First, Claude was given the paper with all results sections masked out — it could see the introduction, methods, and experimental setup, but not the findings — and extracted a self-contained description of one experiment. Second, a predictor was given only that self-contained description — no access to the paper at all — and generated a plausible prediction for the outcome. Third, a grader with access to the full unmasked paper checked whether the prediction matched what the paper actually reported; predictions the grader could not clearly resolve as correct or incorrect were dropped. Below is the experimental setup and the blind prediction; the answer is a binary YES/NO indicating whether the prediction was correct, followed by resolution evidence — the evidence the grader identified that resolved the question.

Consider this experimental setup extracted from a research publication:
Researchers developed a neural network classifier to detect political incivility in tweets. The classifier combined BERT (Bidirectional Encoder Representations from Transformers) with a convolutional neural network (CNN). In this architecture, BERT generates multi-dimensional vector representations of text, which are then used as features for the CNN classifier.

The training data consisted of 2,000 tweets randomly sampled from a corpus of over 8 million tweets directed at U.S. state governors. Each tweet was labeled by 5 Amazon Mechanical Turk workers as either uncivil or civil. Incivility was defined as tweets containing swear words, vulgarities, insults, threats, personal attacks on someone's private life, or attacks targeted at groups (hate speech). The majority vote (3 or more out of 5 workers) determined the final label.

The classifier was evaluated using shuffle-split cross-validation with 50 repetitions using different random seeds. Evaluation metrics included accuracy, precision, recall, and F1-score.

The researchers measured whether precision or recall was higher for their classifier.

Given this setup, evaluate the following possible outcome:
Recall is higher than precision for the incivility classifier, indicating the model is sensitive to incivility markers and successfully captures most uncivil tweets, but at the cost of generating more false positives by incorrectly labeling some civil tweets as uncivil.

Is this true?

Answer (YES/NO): NO